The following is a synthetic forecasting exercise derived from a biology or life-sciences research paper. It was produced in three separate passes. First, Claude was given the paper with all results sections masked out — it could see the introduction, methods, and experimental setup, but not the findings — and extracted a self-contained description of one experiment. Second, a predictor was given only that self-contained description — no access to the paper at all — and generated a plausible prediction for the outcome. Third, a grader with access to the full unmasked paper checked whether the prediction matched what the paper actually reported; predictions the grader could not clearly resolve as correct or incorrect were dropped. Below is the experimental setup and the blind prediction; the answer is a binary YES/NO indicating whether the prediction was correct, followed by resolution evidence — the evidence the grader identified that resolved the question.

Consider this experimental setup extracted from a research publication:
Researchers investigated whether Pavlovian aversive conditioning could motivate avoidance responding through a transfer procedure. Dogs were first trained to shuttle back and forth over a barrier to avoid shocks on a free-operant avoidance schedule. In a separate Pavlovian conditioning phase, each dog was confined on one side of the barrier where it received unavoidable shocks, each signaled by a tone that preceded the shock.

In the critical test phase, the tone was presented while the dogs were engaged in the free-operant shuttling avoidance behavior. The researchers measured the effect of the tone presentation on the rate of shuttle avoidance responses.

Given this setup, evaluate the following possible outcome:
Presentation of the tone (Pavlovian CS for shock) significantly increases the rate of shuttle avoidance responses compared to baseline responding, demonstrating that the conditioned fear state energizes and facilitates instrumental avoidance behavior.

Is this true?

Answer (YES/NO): YES